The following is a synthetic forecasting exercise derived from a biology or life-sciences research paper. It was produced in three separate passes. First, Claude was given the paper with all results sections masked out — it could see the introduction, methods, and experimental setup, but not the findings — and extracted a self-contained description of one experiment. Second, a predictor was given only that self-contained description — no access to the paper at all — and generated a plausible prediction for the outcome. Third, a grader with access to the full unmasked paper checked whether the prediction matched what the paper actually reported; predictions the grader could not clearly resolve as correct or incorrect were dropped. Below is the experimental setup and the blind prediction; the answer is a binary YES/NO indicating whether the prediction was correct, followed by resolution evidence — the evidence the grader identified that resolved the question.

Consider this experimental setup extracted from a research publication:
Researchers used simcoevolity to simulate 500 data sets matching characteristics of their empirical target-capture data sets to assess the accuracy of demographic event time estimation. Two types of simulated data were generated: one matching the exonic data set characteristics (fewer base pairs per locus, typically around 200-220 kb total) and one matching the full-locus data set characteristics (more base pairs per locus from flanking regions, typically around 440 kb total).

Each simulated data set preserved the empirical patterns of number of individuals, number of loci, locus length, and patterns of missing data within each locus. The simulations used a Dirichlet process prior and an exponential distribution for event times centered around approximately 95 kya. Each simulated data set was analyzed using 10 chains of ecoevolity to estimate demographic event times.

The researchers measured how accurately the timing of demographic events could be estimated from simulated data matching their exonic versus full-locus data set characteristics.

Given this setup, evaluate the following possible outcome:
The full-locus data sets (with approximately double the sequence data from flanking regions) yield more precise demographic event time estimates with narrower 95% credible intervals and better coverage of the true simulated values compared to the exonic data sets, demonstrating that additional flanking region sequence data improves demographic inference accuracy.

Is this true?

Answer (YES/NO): NO